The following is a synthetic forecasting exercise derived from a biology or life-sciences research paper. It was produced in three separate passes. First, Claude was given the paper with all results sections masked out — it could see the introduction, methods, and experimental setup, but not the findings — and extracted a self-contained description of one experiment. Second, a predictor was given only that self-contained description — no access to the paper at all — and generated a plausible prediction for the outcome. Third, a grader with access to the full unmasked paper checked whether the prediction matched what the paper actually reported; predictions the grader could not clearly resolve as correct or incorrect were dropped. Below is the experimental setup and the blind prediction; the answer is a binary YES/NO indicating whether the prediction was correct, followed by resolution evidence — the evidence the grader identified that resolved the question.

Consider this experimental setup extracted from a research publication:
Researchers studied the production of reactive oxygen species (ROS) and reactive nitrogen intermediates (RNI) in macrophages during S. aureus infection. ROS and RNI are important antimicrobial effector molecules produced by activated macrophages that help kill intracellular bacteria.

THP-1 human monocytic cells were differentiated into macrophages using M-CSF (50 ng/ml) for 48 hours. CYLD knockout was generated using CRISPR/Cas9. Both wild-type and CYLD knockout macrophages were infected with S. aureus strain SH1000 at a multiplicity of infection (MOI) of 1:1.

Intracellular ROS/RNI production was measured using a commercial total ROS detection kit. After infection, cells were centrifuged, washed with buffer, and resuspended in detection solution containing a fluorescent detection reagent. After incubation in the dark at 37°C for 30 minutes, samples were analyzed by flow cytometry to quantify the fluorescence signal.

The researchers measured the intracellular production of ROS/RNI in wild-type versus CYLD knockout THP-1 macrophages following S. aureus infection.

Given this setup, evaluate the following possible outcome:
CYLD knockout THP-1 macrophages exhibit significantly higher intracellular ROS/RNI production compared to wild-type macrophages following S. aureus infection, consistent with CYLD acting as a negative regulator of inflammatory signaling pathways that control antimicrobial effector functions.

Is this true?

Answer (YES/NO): YES